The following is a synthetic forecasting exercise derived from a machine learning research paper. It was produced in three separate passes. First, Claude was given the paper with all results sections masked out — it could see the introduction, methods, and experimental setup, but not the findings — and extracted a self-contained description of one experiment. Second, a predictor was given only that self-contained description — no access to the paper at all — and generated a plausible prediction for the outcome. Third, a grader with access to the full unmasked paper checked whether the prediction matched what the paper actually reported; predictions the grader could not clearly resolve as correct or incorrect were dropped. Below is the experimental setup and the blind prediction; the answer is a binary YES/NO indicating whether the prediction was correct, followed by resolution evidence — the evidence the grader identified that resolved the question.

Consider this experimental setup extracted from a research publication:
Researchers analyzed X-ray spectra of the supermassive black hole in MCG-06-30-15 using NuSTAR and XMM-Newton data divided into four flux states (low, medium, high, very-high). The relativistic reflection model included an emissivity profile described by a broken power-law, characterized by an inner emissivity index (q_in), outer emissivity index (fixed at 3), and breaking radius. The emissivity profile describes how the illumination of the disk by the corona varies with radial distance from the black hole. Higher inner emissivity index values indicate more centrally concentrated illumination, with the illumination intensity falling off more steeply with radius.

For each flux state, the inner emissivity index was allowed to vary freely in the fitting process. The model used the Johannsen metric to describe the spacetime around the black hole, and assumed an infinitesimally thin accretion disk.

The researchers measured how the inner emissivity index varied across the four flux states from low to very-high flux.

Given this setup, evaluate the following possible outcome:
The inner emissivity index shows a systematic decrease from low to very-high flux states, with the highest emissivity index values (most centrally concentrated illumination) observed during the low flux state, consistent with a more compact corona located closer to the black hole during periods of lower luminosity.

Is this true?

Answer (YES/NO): NO